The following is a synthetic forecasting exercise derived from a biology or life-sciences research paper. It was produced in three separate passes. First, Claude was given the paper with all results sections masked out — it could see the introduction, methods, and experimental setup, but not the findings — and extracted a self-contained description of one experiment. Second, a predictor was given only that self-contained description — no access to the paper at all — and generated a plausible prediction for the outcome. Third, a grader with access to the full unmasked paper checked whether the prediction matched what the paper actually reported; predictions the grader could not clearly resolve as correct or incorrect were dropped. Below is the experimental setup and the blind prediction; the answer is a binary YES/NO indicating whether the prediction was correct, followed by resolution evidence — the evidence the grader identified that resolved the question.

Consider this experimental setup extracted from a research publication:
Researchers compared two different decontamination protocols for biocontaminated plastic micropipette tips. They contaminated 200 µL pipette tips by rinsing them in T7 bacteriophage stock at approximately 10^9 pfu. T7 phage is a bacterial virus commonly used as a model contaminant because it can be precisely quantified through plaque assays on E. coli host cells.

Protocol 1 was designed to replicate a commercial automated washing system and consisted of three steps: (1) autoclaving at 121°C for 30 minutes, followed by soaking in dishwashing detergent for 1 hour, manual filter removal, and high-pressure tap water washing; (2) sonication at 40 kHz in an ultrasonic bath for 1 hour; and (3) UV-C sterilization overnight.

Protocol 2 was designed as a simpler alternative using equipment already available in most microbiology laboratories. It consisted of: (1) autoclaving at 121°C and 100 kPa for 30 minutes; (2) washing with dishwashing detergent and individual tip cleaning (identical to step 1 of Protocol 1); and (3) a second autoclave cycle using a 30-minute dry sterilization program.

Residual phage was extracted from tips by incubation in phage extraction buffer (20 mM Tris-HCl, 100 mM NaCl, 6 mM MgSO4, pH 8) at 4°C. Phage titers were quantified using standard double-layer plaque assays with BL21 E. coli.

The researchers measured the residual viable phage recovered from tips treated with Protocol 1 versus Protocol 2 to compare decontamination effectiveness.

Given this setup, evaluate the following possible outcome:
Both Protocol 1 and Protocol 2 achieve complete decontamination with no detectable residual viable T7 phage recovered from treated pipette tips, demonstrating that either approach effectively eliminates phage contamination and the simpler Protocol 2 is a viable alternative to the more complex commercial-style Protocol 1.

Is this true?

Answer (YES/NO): YES